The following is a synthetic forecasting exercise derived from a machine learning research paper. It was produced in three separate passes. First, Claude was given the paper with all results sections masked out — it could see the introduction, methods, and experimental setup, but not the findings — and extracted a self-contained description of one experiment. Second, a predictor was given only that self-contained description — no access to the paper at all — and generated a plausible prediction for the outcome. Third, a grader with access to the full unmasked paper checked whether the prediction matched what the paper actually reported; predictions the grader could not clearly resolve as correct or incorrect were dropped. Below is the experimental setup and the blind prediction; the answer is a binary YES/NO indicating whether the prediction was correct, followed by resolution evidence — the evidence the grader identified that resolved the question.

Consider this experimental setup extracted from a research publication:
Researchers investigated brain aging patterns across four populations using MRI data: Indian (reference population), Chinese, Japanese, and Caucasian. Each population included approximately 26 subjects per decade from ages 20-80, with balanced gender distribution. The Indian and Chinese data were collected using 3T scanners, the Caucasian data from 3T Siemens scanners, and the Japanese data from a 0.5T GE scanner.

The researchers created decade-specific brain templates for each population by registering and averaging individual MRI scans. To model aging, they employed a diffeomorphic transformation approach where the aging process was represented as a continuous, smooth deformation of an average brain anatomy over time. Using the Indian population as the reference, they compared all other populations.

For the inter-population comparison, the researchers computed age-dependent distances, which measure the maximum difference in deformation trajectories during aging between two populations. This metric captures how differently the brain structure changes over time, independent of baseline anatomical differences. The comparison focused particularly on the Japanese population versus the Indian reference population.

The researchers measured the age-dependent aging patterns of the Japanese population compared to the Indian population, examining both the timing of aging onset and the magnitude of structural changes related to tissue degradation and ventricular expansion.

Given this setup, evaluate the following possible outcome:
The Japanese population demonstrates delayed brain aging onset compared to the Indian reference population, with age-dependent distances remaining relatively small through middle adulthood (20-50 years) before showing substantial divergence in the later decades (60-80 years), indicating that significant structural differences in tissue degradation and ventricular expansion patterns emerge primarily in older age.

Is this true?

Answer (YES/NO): YES